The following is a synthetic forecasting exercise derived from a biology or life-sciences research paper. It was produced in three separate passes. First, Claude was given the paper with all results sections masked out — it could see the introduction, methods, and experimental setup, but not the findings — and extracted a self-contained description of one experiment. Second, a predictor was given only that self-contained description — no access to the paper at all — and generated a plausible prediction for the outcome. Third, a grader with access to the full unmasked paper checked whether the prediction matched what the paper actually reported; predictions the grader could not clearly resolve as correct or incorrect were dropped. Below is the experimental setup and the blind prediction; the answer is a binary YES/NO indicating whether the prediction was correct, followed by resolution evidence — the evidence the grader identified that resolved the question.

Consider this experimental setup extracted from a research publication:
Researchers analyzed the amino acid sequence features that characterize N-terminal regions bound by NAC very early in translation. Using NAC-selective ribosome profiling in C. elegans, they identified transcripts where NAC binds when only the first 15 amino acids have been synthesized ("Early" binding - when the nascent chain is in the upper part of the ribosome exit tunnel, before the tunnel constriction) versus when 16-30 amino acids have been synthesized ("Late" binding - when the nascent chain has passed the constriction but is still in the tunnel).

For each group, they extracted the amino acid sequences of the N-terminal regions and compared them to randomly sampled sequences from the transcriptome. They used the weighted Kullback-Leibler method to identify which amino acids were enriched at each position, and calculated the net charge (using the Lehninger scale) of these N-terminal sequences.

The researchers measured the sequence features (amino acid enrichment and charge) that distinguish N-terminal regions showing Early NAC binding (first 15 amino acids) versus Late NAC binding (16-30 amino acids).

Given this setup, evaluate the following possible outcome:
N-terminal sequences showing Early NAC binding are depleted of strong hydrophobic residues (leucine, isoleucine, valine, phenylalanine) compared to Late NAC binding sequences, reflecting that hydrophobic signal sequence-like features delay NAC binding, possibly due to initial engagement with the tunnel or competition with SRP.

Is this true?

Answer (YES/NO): YES